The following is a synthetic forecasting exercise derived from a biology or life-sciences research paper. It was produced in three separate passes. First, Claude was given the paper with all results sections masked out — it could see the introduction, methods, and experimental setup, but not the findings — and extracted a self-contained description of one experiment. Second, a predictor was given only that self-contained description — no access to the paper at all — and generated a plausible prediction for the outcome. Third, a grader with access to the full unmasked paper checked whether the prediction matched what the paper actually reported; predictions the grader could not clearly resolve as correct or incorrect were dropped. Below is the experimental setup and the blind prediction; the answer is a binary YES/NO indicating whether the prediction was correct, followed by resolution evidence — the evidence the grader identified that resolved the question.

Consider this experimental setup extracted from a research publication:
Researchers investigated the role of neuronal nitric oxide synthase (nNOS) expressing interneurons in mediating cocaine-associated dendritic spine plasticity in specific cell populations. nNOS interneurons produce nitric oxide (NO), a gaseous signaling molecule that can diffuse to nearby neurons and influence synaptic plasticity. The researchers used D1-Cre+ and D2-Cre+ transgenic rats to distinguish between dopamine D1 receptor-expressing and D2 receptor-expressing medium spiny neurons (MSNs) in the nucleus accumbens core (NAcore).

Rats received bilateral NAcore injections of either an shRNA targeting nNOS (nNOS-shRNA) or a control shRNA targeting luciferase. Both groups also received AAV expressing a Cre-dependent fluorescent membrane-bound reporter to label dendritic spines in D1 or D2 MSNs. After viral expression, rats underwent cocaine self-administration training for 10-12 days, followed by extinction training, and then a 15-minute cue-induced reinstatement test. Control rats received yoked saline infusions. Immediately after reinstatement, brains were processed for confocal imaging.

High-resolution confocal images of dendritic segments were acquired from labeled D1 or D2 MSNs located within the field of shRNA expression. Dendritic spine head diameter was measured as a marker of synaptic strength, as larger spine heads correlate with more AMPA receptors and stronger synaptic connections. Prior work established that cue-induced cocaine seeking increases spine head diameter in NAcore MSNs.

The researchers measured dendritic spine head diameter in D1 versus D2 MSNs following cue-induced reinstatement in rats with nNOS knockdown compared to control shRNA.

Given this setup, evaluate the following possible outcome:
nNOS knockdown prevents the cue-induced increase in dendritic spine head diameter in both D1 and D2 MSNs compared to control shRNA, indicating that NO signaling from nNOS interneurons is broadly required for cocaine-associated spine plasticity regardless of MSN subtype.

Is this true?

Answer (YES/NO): NO